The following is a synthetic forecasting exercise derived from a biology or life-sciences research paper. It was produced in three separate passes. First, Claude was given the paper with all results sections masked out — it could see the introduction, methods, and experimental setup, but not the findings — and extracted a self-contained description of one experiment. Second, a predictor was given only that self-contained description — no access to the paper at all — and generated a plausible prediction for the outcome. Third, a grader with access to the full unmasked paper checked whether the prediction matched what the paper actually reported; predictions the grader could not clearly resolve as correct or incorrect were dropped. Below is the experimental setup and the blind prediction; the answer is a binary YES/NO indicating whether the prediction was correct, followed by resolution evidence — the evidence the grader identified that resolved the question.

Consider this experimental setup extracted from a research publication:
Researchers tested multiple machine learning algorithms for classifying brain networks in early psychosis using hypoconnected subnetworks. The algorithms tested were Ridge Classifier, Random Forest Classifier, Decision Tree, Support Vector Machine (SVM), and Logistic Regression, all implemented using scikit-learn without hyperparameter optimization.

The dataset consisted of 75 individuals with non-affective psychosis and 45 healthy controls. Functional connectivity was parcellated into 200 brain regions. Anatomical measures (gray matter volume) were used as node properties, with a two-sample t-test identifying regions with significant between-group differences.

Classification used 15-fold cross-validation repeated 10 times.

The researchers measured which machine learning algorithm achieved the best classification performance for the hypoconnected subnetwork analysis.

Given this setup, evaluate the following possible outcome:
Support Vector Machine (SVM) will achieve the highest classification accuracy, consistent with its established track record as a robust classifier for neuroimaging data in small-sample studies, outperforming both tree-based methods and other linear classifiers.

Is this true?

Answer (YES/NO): NO